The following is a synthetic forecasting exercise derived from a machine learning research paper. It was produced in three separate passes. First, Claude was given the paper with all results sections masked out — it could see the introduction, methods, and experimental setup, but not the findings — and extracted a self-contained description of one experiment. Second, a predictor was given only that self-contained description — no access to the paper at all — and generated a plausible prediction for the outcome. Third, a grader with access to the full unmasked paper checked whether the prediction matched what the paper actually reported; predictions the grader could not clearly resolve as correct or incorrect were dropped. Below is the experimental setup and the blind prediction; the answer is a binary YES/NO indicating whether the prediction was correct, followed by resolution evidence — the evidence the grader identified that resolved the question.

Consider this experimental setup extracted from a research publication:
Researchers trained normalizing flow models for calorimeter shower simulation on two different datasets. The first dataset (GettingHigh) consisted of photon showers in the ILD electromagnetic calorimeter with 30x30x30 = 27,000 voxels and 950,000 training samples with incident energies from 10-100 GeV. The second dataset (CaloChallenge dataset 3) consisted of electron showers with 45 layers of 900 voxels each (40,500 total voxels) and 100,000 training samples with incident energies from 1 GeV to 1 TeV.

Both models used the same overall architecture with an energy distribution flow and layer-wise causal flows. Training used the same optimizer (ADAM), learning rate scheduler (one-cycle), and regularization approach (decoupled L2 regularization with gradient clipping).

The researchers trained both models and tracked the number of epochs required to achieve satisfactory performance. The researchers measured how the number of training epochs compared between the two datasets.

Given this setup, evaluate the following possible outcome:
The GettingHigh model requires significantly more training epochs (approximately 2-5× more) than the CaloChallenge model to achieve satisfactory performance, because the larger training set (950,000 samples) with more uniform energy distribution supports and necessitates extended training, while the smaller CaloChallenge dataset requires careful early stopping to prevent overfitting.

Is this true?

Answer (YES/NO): NO